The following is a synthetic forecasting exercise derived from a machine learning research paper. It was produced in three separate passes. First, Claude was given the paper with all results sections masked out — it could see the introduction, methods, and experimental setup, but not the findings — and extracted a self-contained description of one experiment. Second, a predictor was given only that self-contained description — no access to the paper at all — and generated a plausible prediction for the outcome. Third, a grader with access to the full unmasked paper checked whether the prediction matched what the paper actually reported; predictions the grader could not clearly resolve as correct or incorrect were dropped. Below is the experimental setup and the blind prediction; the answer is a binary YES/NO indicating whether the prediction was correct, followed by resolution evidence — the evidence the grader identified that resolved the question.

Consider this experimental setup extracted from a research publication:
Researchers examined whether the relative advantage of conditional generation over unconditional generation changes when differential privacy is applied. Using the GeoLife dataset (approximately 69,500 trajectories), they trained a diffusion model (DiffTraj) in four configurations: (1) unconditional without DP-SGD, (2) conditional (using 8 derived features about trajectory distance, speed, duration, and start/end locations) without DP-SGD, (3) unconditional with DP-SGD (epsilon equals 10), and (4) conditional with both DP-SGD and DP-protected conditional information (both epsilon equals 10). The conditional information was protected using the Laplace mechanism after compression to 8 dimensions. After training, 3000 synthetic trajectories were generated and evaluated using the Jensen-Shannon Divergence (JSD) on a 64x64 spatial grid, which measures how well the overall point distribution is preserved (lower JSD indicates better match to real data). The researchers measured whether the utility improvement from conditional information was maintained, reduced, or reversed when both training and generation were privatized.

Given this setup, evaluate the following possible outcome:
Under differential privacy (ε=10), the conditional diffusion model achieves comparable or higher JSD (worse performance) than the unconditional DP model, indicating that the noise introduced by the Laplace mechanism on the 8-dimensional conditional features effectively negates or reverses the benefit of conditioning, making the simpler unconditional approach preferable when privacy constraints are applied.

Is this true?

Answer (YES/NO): NO